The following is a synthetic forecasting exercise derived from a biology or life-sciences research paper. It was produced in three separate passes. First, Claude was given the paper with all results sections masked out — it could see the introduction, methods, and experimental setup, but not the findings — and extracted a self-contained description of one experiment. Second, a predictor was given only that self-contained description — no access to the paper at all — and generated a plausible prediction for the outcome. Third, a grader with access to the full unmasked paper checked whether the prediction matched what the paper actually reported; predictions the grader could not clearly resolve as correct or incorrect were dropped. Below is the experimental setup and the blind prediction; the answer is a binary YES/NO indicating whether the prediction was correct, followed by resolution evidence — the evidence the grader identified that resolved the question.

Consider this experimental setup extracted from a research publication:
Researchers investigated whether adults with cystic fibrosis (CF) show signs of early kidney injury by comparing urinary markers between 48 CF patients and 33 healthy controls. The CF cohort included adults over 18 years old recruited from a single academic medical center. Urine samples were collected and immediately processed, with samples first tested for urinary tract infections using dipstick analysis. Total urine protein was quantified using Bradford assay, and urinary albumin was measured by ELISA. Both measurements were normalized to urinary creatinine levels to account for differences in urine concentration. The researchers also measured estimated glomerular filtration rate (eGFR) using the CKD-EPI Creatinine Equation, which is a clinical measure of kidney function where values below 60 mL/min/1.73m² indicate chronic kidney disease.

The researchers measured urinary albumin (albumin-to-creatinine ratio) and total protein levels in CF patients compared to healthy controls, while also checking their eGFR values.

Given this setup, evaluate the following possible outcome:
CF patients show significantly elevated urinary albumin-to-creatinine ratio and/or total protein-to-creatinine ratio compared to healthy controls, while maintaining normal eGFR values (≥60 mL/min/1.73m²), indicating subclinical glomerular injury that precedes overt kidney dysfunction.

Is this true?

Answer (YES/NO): NO